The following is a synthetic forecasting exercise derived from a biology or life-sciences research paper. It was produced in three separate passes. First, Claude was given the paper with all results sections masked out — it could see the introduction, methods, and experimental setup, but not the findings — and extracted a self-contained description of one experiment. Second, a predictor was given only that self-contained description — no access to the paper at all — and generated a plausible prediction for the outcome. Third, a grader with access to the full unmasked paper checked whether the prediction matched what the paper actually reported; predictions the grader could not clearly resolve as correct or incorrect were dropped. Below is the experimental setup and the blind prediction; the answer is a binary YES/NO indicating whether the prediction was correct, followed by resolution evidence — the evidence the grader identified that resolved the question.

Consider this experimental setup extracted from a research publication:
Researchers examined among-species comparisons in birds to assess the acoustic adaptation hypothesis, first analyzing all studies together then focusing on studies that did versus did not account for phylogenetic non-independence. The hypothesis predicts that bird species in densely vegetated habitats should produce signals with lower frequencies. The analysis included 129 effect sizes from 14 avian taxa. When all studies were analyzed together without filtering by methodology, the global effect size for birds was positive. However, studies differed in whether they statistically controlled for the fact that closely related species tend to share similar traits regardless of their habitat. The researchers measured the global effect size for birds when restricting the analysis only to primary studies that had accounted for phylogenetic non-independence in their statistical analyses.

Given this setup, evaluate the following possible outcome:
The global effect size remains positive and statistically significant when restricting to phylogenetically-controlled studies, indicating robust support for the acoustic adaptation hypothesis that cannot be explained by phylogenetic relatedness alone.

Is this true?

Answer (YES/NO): NO